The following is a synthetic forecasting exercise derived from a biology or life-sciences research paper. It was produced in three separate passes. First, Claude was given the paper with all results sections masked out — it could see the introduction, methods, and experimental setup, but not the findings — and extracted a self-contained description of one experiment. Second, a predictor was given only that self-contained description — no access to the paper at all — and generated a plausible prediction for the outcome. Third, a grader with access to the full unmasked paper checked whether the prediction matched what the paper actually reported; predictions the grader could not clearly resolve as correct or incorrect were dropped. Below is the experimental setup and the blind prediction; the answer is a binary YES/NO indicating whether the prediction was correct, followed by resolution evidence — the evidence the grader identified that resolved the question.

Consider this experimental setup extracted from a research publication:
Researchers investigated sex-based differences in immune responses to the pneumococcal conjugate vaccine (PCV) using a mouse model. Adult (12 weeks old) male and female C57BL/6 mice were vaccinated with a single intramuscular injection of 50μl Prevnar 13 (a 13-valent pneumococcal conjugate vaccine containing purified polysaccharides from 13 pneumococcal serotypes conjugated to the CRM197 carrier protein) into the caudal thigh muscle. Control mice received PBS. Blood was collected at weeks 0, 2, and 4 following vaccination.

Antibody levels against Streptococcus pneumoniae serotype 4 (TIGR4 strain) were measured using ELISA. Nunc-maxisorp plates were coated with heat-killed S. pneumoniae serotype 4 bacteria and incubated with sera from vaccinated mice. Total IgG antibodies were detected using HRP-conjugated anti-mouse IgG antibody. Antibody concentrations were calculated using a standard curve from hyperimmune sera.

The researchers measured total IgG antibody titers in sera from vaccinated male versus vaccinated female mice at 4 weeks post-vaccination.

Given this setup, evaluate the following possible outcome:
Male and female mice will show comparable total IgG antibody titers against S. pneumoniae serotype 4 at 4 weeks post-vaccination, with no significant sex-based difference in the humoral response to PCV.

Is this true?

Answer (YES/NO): NO